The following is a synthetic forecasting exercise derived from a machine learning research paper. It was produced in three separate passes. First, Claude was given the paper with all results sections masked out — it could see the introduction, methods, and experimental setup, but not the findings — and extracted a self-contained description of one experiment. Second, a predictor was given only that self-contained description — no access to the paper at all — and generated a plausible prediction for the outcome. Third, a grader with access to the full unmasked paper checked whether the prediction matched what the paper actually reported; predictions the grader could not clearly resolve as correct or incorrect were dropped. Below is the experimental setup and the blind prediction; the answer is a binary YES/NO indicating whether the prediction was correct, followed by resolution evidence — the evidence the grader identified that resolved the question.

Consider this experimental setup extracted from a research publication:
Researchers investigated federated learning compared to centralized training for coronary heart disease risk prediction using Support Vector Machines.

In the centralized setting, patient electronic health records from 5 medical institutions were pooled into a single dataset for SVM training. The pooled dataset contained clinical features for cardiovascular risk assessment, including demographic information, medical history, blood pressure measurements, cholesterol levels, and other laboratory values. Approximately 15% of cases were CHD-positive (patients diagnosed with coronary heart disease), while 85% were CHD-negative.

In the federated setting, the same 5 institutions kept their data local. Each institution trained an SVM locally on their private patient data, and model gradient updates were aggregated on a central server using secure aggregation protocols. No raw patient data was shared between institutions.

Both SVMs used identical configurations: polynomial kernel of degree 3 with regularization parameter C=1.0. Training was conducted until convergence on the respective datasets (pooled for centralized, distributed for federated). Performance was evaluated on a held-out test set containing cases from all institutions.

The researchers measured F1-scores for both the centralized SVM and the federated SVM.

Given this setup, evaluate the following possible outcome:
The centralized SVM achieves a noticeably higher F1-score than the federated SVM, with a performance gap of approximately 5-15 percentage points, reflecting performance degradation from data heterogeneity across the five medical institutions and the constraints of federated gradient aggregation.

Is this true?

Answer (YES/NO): NO